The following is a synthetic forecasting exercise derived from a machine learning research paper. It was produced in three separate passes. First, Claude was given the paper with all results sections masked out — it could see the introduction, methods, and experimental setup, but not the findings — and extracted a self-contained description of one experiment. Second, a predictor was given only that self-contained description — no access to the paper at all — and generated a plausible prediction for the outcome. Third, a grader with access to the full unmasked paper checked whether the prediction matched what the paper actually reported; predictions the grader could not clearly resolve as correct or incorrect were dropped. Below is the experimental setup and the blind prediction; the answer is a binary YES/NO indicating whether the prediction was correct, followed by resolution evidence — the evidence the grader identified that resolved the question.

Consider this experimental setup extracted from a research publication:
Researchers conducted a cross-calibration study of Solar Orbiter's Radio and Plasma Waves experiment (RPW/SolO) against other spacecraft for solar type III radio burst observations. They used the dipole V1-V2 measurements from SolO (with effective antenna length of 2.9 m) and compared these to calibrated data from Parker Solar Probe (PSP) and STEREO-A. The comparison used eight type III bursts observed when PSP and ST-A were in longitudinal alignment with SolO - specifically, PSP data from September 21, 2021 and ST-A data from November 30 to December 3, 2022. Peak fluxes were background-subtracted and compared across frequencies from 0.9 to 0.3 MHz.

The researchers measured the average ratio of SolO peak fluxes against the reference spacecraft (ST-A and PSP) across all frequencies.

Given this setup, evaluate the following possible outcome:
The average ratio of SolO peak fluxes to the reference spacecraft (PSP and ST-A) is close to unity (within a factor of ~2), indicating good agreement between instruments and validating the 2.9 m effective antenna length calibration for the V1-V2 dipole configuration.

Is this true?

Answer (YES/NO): YES